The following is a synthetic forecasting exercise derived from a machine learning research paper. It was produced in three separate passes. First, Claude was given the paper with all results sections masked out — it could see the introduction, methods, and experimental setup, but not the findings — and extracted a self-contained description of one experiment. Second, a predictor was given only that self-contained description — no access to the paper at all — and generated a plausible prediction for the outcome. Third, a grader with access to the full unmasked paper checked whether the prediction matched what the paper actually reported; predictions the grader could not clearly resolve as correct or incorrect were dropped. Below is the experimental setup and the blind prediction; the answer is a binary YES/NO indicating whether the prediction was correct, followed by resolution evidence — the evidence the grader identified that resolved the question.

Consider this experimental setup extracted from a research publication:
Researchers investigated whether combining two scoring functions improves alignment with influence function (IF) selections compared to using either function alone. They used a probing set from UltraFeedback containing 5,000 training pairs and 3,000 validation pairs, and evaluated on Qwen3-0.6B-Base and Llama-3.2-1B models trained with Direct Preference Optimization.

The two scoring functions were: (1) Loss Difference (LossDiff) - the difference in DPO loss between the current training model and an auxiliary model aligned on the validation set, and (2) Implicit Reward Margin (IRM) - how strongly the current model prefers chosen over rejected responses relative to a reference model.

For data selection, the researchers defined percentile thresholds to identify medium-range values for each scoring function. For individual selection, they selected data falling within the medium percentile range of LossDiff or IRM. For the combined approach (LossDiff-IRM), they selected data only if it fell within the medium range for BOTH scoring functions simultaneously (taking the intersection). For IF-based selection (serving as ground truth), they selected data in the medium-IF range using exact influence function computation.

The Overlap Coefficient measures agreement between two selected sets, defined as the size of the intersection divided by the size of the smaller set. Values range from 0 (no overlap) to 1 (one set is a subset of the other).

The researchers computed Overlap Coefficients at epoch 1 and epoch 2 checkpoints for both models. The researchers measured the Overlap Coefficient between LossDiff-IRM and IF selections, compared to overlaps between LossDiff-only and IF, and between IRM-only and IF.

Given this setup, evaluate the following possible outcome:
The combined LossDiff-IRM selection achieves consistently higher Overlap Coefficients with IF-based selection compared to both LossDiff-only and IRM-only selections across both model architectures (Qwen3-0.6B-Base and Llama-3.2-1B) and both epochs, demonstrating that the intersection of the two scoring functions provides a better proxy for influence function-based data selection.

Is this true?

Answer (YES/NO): YES